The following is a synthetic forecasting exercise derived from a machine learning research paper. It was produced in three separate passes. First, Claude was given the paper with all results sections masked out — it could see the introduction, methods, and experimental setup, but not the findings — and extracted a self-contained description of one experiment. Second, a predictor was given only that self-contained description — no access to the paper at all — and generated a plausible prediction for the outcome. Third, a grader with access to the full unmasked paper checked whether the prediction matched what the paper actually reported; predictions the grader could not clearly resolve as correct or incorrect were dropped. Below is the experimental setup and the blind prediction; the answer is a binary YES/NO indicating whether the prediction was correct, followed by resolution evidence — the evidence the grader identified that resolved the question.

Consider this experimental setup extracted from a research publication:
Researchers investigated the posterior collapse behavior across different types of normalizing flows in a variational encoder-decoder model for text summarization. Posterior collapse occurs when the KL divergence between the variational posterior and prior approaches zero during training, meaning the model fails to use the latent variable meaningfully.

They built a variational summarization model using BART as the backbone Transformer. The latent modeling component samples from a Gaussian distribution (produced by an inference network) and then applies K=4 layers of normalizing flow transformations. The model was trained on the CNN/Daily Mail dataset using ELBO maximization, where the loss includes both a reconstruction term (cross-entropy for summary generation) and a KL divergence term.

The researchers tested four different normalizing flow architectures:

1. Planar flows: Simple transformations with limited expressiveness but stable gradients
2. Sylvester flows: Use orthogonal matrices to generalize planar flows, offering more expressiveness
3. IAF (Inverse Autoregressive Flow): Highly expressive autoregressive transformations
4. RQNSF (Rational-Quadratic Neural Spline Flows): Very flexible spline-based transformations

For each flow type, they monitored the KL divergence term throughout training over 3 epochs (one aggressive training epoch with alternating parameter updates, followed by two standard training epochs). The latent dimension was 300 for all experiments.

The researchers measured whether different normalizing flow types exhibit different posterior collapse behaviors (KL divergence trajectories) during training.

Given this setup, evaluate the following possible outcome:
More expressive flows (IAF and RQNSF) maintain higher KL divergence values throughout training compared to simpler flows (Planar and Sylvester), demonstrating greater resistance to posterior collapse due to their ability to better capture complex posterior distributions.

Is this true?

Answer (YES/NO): YES